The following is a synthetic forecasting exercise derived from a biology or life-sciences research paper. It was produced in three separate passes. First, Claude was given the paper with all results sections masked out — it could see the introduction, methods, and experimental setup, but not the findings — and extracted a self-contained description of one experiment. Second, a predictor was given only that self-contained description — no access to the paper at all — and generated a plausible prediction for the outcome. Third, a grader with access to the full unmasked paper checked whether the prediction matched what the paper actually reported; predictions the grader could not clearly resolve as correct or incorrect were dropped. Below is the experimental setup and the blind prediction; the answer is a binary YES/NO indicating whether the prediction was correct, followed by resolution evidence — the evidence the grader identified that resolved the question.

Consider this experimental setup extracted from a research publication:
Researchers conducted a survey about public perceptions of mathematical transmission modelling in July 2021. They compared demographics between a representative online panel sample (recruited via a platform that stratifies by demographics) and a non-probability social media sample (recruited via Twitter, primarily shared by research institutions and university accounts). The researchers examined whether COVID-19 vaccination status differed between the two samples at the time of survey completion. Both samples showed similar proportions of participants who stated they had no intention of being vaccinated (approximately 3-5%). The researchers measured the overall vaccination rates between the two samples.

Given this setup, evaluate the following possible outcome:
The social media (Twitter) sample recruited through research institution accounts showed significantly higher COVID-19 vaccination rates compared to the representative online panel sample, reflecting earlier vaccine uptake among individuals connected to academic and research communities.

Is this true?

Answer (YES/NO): YES